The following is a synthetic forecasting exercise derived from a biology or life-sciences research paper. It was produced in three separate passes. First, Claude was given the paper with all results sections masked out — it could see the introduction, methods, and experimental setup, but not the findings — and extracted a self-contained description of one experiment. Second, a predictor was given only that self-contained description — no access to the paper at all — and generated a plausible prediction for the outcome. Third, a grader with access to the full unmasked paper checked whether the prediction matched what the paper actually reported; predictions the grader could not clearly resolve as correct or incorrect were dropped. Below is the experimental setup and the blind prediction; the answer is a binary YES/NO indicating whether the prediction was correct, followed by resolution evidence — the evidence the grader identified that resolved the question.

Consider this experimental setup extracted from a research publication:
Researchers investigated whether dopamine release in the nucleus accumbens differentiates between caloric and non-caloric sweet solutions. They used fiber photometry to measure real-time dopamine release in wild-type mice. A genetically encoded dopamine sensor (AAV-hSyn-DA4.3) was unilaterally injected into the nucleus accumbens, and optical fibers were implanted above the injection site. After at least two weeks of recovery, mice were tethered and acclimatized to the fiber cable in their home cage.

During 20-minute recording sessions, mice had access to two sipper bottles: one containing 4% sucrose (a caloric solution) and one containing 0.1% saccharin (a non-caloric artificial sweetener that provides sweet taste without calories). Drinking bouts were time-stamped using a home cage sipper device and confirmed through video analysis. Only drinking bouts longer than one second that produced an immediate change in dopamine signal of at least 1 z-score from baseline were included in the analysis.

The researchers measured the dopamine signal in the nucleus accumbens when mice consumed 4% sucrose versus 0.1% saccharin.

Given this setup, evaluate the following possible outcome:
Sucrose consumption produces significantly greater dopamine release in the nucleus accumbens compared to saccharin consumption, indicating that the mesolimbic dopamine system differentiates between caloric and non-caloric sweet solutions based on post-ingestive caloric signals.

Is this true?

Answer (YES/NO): YES